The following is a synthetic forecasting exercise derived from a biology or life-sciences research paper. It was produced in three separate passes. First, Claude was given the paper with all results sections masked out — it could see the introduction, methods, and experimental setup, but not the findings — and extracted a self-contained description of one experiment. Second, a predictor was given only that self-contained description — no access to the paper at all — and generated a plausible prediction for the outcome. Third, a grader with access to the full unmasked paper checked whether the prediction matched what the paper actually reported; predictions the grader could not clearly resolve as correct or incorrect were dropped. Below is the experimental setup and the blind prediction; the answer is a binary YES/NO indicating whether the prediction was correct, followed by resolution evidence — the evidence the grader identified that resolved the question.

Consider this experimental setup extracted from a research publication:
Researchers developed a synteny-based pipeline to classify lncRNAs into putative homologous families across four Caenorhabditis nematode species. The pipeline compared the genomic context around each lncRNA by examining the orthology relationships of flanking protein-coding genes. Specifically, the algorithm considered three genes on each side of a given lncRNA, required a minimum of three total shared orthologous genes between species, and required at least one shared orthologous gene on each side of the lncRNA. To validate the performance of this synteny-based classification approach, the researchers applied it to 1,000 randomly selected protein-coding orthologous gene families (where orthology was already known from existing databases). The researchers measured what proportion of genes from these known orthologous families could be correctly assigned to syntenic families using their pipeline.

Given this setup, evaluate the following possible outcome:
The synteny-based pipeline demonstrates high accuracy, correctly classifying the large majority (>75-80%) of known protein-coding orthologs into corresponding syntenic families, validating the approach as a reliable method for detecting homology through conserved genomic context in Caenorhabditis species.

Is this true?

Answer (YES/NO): NO